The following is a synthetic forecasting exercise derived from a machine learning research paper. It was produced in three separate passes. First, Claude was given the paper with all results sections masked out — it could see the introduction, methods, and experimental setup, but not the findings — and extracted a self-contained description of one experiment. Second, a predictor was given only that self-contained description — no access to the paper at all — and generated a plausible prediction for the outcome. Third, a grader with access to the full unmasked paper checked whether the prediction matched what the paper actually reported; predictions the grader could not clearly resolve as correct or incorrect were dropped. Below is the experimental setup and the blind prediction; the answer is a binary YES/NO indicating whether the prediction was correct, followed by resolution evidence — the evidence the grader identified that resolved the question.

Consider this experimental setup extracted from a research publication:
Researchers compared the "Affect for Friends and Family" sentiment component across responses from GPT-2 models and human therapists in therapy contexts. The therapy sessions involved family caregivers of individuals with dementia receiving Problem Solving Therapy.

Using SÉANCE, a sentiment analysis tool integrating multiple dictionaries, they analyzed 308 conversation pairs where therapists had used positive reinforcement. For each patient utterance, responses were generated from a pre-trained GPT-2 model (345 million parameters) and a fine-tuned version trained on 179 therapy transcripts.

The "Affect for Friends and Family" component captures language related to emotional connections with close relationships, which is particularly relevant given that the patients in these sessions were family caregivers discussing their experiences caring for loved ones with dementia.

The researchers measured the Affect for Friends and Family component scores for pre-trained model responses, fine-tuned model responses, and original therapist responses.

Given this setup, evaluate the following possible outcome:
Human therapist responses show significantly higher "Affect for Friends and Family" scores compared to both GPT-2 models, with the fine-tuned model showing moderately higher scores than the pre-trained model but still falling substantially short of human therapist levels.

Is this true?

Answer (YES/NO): NO